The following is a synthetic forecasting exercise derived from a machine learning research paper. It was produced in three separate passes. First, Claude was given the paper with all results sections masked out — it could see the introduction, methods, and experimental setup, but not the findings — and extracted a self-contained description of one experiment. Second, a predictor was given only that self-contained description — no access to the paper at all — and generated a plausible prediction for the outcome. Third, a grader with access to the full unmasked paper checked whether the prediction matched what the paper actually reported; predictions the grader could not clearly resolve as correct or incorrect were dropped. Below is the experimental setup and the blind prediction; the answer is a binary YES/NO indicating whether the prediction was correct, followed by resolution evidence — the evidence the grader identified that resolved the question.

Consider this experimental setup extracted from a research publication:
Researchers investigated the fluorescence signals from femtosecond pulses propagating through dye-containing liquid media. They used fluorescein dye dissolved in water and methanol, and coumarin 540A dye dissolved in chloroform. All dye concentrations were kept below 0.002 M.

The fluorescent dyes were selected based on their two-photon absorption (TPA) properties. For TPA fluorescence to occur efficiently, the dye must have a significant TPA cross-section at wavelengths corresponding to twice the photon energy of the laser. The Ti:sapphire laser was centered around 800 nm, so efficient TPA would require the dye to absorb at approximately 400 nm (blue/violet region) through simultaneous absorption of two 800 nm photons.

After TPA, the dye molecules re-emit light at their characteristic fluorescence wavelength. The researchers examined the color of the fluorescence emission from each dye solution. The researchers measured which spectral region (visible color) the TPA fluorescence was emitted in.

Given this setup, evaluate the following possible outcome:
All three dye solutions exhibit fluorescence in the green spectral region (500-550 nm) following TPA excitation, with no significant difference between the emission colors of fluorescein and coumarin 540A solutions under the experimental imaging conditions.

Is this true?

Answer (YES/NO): YES